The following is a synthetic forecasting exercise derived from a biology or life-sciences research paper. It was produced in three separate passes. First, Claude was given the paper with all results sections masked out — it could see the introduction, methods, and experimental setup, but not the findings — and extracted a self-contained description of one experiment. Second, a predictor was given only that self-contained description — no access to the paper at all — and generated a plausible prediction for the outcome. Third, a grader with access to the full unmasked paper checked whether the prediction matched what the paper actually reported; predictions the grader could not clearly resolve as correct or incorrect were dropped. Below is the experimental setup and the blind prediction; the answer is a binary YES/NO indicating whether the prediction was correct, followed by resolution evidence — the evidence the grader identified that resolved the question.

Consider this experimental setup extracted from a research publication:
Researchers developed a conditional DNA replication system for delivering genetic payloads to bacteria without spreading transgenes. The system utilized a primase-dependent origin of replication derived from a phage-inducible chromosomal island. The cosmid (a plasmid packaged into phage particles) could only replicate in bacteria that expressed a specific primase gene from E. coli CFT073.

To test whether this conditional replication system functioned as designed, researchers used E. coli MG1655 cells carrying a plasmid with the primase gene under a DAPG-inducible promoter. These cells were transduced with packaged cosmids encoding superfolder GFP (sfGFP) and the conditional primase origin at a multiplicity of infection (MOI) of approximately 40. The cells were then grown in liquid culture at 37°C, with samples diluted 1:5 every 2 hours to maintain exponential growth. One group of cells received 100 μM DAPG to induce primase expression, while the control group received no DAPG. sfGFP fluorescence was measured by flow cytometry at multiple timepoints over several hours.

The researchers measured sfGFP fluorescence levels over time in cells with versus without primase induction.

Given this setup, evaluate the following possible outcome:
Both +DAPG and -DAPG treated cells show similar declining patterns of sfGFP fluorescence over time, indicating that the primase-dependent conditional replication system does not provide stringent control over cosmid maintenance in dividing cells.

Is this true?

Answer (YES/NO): NO